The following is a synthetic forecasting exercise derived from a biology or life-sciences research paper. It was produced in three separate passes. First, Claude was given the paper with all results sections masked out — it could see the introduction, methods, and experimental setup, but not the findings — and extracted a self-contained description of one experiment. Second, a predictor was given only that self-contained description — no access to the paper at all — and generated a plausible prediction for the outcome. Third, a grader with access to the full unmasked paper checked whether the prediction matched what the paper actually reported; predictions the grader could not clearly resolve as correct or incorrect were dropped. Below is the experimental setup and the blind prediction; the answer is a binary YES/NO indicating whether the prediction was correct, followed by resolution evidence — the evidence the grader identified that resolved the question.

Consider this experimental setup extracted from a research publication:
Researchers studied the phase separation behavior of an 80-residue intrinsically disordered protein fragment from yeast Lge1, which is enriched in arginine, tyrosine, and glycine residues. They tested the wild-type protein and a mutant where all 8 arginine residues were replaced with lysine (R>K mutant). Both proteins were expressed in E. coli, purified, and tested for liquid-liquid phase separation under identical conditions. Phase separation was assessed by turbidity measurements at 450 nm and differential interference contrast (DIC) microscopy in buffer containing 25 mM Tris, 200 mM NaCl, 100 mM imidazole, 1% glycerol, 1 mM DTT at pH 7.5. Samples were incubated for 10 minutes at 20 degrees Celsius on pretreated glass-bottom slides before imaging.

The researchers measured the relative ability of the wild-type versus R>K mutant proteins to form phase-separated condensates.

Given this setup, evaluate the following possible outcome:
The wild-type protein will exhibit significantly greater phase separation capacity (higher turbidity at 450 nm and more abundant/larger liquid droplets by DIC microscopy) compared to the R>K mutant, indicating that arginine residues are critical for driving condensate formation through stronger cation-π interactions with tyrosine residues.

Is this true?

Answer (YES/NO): YES